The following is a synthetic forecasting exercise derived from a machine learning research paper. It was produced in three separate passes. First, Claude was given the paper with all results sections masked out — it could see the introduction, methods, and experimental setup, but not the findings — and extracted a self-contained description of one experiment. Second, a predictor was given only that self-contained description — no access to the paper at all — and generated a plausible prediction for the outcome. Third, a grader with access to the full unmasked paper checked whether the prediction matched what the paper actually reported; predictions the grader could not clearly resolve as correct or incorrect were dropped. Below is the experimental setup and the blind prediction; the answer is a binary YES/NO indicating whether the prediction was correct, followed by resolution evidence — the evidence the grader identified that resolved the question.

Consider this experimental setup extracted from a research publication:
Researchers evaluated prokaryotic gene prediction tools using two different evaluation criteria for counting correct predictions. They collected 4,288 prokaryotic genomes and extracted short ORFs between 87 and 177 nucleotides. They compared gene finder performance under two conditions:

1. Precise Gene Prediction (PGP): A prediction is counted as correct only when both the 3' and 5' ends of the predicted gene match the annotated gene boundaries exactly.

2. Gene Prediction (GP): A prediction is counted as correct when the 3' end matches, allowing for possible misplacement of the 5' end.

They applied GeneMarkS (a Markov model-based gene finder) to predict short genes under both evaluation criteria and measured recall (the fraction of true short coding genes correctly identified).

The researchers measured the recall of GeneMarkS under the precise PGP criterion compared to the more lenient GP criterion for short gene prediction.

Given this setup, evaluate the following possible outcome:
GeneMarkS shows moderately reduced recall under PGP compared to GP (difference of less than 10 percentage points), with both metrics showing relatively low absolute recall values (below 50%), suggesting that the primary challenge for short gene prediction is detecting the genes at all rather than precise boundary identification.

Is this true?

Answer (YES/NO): NO